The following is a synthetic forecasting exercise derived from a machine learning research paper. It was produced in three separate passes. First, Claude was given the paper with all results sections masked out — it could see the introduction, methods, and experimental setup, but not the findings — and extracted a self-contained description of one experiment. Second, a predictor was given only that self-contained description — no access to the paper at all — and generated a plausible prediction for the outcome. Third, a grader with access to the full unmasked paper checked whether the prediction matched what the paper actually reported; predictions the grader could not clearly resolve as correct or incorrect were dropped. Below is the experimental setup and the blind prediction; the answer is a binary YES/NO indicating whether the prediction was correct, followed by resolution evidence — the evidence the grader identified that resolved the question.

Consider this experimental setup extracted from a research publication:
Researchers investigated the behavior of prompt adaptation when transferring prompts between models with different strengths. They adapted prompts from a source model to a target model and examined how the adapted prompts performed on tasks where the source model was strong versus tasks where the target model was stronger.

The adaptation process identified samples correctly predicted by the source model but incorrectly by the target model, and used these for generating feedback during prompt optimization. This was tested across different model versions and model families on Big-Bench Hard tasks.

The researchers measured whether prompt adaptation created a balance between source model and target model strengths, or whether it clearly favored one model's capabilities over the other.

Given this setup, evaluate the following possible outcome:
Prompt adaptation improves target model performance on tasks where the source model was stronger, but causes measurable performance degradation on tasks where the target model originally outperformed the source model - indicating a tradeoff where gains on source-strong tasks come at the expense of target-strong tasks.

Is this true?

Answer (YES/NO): NO